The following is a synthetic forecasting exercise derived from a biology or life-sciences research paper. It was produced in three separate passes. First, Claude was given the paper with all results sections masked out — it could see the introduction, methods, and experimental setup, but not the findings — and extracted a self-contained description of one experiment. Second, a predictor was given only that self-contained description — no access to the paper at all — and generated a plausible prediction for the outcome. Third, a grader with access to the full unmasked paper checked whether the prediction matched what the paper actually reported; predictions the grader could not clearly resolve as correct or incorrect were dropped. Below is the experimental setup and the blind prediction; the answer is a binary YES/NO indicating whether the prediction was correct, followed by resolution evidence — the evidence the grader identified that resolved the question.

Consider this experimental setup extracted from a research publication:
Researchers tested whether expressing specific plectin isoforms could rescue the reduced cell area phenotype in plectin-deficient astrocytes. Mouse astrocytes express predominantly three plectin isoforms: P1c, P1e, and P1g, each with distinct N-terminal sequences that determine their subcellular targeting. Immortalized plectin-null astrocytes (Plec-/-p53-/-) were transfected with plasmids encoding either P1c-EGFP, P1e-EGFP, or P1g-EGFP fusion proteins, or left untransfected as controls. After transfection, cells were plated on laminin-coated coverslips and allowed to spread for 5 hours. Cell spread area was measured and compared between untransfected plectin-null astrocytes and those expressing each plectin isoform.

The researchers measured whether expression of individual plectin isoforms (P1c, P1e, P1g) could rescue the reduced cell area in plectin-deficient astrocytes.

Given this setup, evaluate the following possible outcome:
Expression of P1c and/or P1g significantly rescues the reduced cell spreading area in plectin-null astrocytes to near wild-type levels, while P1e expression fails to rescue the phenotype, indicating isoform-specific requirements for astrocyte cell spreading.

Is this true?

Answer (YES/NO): NO